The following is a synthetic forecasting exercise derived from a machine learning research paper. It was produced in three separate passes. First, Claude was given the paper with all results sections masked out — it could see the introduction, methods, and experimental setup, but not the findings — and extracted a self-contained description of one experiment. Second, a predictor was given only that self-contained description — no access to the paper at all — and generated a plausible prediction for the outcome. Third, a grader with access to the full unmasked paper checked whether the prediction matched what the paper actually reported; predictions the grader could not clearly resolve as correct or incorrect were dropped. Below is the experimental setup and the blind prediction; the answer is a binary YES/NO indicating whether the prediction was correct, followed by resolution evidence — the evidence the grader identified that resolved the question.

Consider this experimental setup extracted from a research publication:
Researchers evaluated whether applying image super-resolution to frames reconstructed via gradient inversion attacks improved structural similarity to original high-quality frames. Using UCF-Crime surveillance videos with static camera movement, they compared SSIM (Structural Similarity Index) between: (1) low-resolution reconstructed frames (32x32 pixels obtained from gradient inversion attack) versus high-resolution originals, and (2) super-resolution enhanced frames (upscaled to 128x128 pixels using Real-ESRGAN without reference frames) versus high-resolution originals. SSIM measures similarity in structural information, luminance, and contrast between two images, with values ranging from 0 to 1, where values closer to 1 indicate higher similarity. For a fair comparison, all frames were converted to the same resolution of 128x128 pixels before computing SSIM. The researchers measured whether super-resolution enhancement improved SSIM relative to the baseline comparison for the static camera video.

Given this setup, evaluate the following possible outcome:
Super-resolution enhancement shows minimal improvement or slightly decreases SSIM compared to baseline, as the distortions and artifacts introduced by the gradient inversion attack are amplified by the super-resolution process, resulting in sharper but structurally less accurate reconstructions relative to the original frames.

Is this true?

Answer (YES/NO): NO